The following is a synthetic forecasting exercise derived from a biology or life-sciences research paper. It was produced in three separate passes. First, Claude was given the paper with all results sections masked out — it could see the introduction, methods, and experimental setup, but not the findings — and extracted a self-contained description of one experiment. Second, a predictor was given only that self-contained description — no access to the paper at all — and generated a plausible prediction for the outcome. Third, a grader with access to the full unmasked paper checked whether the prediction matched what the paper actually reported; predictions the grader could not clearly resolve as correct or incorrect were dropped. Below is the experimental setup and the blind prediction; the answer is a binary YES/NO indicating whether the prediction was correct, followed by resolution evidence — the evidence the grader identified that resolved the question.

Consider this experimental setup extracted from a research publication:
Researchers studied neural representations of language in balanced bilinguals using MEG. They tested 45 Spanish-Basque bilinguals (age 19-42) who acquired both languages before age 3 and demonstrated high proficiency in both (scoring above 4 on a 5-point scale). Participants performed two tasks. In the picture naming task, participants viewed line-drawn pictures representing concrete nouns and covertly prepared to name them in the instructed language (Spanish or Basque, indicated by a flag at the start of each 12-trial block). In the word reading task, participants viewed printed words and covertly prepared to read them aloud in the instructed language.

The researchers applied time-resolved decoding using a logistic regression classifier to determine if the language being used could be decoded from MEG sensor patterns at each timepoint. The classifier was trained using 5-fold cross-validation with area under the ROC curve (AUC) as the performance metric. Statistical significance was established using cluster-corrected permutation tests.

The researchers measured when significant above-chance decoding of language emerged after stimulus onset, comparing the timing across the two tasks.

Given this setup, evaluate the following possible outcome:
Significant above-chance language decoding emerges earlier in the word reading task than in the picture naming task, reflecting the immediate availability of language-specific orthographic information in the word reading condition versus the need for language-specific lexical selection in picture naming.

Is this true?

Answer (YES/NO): NO